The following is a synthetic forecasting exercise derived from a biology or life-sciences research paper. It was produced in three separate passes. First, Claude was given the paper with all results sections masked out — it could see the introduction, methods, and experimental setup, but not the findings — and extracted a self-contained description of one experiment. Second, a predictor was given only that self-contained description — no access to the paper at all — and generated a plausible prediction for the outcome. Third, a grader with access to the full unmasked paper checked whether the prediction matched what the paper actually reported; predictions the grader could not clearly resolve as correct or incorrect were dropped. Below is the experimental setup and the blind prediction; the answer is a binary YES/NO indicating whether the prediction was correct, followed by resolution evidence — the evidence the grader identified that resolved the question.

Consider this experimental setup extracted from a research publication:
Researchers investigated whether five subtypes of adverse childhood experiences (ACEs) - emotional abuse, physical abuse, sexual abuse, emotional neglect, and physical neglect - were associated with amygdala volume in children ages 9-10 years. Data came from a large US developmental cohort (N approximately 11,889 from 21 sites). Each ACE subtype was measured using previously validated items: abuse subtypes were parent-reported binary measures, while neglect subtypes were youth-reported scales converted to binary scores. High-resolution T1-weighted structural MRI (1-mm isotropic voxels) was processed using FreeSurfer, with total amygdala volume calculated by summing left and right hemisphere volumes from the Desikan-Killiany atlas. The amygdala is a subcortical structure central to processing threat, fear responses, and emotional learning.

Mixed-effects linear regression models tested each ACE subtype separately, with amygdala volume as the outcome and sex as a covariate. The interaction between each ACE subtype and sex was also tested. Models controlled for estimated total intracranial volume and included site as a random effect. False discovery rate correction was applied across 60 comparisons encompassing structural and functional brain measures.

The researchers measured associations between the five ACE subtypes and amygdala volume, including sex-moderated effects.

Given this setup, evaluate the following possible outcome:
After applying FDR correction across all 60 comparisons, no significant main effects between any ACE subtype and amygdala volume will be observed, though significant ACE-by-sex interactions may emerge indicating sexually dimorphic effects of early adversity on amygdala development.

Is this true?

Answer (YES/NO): YES